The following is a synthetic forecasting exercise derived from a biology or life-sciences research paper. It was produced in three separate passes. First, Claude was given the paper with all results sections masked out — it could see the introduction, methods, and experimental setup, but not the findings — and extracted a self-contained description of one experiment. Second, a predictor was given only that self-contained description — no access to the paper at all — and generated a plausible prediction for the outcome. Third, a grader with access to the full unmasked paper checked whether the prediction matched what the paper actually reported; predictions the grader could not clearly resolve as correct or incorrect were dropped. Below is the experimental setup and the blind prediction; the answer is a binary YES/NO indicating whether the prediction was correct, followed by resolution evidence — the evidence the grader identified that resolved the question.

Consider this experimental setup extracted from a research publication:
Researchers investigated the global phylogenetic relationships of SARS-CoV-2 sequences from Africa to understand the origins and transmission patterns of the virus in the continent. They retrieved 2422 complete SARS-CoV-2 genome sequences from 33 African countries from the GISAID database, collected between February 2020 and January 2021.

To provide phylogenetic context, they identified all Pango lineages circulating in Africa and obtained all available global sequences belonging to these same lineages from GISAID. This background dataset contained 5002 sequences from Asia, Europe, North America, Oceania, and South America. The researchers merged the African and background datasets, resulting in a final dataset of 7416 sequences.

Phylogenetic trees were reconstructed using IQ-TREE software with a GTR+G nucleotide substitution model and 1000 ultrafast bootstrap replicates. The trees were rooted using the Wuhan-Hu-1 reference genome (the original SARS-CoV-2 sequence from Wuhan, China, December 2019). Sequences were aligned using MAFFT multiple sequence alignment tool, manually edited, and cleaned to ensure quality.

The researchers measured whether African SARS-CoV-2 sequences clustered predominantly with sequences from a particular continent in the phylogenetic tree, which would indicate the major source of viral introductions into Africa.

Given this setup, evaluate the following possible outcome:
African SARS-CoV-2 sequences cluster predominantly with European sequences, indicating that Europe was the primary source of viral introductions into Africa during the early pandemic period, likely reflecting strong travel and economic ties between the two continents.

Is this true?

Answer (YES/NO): YES